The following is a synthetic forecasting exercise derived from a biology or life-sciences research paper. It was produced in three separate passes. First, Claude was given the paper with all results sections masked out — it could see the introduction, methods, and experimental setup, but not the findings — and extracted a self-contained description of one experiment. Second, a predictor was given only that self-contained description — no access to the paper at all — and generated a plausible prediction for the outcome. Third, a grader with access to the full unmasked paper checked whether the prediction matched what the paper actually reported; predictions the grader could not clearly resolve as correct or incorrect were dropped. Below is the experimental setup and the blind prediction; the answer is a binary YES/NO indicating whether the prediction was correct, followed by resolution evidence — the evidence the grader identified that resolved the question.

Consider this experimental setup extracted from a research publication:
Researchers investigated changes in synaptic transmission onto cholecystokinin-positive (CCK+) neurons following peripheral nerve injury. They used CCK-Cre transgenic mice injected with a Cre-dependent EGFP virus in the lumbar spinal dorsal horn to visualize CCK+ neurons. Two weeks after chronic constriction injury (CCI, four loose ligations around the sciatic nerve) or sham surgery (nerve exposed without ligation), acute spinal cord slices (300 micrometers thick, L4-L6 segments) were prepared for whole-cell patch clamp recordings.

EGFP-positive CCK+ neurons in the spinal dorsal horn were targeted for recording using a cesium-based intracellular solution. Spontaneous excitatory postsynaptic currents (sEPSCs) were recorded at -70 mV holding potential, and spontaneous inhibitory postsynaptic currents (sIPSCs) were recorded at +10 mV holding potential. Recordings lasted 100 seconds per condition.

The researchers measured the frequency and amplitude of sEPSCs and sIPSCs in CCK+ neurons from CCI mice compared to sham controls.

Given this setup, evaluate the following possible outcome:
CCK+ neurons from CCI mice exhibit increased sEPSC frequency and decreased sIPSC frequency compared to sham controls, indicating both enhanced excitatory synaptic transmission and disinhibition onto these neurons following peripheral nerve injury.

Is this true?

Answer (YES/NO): NO